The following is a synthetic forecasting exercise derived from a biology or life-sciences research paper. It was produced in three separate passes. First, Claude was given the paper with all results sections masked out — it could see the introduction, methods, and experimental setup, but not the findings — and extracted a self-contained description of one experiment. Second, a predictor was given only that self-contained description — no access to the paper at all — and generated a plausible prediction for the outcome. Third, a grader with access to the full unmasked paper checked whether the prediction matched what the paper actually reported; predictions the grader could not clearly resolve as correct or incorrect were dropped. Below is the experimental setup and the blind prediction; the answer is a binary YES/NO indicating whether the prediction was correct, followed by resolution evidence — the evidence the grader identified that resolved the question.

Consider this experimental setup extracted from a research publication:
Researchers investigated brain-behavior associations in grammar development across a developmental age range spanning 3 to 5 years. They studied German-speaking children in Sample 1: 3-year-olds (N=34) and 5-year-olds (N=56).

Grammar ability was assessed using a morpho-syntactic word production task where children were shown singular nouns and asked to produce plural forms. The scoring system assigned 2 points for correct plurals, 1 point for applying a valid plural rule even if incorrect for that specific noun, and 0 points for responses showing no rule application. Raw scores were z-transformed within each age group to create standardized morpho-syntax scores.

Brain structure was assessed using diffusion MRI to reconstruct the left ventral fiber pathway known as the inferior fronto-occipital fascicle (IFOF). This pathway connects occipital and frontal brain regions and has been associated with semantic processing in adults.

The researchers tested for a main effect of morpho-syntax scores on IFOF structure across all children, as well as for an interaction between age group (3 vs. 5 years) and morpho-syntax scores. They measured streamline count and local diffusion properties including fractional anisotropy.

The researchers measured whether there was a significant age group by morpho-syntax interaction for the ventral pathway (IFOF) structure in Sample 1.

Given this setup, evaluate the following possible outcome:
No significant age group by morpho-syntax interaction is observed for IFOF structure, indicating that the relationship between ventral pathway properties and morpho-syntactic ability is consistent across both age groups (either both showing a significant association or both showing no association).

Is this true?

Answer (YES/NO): NO